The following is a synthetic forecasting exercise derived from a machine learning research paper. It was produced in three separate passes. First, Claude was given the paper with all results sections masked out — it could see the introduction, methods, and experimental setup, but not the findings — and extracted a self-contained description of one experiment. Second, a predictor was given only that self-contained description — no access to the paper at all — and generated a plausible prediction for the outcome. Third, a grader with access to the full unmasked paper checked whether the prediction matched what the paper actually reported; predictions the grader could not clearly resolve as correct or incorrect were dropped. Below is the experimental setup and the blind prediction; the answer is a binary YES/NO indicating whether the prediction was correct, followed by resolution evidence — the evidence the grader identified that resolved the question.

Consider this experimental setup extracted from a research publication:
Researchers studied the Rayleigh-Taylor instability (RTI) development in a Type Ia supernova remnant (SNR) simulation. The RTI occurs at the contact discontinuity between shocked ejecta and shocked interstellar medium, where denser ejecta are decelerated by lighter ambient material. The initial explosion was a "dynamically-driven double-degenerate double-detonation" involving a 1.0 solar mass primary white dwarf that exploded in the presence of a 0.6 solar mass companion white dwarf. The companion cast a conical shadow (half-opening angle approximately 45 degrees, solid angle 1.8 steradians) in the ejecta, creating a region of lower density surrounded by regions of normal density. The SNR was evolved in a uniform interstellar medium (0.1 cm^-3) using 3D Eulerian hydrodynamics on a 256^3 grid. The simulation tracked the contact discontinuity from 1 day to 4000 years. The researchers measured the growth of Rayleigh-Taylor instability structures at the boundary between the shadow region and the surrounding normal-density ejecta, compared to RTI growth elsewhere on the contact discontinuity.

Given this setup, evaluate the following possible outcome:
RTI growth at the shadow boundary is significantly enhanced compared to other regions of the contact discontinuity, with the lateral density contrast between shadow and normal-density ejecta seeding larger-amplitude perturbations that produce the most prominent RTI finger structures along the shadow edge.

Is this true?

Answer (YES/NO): YES